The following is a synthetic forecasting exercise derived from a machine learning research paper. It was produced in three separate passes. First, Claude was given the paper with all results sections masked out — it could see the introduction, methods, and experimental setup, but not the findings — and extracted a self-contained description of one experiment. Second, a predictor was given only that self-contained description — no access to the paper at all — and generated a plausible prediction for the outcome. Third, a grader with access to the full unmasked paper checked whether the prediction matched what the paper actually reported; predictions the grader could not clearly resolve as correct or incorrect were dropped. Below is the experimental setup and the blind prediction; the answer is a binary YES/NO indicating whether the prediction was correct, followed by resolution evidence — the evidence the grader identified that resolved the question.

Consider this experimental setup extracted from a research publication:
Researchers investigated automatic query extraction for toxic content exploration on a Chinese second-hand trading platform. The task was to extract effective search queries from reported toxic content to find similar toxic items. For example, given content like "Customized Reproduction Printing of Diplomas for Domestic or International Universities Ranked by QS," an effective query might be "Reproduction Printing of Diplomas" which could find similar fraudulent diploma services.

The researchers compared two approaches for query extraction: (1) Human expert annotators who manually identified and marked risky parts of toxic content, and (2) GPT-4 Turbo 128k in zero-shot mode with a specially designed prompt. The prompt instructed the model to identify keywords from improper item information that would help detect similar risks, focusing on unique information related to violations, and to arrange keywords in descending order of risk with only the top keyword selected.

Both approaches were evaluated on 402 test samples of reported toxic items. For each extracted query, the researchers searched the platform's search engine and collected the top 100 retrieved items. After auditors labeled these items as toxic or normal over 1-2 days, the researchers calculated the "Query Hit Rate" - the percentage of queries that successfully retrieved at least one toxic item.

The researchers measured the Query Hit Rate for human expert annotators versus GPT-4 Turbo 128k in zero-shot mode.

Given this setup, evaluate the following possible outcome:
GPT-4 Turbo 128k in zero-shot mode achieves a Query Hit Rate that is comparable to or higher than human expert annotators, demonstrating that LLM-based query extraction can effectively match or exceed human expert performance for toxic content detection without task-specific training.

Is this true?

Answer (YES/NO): YES